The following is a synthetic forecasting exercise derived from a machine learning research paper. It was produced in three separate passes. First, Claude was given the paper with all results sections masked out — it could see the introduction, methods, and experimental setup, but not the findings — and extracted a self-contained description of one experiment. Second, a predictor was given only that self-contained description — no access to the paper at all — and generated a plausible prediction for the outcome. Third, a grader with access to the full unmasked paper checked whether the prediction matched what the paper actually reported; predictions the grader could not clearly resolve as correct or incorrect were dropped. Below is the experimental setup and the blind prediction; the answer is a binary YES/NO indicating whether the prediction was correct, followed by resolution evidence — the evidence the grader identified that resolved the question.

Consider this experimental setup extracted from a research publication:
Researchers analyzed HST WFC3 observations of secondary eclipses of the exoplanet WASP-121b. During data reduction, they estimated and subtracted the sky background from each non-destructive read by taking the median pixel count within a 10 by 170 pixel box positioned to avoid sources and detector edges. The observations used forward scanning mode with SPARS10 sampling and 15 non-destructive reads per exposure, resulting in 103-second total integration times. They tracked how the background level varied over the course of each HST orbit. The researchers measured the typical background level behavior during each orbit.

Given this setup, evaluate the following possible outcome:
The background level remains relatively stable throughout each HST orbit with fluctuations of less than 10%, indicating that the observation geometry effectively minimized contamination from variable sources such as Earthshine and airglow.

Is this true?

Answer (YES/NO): NO